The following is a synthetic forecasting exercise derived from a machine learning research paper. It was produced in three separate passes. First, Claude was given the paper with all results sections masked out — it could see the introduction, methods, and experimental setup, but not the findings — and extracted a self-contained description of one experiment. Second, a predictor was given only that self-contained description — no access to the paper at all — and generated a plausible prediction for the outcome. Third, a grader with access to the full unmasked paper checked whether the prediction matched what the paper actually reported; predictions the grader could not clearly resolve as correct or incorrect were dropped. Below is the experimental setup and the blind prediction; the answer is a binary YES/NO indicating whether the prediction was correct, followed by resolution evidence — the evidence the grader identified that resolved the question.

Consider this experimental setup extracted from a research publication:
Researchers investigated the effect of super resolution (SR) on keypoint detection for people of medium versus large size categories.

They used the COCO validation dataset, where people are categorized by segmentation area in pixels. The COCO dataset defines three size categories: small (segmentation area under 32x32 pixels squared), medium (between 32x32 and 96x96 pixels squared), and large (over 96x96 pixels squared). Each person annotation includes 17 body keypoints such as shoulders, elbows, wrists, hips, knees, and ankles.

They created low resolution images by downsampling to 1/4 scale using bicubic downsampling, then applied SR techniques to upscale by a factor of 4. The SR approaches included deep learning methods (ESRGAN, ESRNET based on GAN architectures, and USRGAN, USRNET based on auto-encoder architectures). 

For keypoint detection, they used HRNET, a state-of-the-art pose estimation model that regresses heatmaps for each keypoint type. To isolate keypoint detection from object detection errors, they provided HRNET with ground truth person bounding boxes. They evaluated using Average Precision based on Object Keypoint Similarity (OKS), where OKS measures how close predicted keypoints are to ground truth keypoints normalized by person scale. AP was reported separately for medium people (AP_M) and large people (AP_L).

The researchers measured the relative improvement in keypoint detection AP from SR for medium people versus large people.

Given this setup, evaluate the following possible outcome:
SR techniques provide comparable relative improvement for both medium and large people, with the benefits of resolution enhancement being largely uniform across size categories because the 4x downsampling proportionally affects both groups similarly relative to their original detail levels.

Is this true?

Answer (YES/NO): NO